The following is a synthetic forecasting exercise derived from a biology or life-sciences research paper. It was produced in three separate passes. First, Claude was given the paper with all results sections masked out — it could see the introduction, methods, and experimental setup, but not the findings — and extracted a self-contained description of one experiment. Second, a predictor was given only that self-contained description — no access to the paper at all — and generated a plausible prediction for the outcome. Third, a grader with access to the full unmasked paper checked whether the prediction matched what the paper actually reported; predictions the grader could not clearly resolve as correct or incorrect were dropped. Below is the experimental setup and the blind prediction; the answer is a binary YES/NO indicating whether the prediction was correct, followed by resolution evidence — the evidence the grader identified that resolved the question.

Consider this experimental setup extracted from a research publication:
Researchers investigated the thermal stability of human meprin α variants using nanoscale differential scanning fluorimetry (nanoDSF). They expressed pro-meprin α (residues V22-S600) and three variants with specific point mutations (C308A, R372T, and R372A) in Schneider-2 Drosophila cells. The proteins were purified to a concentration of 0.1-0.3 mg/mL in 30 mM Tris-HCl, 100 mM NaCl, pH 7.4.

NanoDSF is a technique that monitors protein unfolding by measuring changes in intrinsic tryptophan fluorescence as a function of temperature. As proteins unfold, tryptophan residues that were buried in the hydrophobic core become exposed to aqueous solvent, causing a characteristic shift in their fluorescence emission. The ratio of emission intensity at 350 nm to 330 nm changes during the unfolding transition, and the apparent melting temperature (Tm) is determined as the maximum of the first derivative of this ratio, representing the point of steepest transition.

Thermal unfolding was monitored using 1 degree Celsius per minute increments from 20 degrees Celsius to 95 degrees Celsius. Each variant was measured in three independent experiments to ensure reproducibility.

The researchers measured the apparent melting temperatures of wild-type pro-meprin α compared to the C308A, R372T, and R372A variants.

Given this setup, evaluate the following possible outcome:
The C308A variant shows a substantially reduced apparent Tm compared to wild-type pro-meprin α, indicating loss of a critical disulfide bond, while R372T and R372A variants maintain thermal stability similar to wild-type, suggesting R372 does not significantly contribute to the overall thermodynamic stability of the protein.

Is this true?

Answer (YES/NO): NO